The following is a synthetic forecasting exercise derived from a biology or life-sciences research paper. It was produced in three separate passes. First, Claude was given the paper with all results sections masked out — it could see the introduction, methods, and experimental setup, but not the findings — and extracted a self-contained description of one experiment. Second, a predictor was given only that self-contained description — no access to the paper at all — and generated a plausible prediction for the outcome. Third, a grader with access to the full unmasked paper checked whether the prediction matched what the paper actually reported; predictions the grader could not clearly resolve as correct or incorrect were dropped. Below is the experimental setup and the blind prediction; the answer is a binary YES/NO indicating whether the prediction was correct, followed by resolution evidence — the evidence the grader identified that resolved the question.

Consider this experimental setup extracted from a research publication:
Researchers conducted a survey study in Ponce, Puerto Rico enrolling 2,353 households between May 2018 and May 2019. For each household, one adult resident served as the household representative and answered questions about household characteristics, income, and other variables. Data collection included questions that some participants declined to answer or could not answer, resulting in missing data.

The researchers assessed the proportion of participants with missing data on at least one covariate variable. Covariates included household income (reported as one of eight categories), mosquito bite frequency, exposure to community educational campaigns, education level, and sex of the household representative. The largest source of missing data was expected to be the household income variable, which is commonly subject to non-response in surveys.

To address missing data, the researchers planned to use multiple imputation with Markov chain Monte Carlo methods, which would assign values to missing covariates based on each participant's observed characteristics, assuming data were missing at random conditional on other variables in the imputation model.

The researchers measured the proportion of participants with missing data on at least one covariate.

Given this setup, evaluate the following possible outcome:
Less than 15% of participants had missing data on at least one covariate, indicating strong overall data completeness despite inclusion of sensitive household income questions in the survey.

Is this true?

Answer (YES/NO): YES